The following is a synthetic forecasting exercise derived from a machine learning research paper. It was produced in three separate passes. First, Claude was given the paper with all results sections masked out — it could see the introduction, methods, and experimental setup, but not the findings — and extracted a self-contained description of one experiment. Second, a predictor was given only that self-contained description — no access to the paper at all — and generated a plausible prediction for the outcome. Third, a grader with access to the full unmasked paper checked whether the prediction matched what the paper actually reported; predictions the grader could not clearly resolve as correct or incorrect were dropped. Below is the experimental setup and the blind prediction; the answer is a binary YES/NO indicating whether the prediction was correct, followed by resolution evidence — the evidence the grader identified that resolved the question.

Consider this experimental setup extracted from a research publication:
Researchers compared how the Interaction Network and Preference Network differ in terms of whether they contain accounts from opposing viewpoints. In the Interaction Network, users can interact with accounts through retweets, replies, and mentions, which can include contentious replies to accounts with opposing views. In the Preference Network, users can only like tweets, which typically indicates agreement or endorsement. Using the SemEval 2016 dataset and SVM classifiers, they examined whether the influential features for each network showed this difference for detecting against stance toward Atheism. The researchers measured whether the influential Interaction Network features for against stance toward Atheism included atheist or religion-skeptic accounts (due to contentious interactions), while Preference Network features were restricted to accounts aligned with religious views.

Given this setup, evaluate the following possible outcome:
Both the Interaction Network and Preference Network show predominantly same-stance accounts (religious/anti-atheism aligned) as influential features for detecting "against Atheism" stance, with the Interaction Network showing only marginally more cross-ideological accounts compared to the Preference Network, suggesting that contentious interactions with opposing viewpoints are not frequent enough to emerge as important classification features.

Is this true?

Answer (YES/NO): NO